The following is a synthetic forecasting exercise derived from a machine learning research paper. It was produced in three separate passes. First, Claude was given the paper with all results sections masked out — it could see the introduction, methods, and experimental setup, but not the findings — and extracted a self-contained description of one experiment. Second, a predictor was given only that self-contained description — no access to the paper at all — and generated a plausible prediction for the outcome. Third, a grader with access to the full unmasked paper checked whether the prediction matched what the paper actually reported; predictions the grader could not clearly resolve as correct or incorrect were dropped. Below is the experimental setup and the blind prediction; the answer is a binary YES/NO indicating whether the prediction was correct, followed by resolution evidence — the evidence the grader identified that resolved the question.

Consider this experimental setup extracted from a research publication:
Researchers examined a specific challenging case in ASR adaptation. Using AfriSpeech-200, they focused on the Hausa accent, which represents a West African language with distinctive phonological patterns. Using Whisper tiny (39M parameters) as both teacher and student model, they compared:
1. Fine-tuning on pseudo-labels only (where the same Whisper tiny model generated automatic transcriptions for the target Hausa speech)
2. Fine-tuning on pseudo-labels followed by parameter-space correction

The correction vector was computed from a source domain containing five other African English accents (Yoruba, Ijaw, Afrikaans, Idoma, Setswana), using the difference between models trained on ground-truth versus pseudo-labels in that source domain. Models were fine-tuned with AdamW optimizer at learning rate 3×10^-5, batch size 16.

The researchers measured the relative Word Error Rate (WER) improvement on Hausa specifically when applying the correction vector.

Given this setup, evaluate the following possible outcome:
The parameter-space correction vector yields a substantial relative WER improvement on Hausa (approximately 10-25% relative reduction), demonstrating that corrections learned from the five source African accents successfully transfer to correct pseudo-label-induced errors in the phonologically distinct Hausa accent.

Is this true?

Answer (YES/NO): NO